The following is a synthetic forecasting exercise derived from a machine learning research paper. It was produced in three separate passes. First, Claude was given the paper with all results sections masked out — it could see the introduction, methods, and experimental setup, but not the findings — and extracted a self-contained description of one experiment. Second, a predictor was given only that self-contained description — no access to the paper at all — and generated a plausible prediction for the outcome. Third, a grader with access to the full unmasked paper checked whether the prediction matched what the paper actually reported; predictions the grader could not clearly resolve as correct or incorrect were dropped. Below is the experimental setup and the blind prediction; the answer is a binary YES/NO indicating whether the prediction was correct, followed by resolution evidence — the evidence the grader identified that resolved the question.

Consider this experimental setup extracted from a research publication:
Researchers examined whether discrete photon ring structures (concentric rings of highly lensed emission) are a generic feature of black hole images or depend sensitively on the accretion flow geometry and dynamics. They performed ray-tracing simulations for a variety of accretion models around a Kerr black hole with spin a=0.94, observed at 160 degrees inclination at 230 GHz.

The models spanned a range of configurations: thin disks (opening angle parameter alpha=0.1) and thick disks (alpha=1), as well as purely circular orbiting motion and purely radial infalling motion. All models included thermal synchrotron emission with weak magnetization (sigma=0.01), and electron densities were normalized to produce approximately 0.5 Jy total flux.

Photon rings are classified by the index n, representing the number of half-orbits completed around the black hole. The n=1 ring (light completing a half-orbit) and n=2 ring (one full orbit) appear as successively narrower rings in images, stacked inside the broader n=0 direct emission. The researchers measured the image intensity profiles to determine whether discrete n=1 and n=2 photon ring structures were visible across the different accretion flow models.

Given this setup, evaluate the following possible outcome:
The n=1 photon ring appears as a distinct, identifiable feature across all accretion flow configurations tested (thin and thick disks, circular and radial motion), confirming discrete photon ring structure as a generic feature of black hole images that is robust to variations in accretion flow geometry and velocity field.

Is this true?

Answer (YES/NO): YES